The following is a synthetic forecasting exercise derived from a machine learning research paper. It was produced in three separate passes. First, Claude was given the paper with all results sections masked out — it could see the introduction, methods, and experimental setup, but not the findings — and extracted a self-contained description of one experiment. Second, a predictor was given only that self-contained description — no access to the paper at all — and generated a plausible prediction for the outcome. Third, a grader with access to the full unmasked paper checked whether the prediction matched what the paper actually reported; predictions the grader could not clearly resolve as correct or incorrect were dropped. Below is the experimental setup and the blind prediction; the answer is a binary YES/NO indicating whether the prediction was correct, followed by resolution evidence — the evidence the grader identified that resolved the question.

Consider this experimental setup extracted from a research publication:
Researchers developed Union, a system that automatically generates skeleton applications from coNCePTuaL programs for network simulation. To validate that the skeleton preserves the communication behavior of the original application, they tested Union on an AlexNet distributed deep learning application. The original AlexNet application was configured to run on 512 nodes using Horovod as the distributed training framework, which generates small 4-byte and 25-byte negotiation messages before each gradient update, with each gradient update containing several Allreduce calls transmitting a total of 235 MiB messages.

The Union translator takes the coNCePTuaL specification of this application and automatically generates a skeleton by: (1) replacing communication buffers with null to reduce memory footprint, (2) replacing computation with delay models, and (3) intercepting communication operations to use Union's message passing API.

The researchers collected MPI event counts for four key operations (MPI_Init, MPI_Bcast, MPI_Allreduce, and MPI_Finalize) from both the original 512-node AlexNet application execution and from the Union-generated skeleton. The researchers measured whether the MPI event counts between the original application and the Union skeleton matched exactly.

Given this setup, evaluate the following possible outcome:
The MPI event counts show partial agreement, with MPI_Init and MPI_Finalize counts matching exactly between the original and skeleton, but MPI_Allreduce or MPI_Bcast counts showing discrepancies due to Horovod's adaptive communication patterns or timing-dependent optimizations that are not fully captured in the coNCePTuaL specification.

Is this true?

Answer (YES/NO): NO